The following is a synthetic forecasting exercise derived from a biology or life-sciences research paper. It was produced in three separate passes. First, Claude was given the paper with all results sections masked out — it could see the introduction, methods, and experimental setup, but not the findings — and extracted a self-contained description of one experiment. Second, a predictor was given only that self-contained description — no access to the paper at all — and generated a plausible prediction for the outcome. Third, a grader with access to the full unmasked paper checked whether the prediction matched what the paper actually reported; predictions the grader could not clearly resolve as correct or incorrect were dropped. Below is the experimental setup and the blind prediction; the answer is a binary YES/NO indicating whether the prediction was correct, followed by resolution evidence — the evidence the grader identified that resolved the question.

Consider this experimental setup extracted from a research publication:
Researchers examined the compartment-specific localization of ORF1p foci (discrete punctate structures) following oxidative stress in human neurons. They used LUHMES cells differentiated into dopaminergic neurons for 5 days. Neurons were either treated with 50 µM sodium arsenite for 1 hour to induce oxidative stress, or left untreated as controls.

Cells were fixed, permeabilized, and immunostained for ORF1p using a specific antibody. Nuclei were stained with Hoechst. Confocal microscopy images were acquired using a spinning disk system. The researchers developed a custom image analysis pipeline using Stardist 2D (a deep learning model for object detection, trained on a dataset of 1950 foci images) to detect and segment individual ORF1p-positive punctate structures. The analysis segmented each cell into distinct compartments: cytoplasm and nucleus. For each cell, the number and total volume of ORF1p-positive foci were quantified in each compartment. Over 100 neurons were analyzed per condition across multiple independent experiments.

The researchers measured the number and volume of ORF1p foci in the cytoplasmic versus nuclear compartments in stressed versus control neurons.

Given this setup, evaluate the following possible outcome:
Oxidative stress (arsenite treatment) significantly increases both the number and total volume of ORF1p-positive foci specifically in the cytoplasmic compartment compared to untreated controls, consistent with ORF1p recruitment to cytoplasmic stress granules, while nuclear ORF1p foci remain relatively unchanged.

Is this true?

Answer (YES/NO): NO